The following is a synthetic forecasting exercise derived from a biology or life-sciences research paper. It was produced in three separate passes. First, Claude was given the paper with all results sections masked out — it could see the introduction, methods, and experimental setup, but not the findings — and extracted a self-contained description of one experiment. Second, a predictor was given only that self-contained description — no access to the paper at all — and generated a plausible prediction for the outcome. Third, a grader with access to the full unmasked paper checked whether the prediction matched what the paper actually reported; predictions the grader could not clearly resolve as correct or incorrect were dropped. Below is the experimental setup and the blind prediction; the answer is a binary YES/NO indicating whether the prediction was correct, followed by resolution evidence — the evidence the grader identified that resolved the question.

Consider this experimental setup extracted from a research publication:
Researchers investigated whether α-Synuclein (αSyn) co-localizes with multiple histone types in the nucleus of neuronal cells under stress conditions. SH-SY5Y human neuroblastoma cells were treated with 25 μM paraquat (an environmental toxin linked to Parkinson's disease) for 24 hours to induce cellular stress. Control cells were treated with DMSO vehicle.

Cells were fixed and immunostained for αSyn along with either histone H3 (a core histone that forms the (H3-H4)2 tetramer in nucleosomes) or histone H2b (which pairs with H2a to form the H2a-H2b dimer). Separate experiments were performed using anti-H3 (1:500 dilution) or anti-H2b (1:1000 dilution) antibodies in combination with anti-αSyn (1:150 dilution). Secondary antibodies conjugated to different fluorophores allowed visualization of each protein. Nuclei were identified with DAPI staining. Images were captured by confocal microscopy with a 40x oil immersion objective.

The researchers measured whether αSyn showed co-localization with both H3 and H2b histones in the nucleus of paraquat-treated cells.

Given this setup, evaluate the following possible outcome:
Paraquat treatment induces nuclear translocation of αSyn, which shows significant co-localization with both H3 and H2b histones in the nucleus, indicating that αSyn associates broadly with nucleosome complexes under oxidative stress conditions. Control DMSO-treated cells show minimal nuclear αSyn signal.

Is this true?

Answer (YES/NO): YES